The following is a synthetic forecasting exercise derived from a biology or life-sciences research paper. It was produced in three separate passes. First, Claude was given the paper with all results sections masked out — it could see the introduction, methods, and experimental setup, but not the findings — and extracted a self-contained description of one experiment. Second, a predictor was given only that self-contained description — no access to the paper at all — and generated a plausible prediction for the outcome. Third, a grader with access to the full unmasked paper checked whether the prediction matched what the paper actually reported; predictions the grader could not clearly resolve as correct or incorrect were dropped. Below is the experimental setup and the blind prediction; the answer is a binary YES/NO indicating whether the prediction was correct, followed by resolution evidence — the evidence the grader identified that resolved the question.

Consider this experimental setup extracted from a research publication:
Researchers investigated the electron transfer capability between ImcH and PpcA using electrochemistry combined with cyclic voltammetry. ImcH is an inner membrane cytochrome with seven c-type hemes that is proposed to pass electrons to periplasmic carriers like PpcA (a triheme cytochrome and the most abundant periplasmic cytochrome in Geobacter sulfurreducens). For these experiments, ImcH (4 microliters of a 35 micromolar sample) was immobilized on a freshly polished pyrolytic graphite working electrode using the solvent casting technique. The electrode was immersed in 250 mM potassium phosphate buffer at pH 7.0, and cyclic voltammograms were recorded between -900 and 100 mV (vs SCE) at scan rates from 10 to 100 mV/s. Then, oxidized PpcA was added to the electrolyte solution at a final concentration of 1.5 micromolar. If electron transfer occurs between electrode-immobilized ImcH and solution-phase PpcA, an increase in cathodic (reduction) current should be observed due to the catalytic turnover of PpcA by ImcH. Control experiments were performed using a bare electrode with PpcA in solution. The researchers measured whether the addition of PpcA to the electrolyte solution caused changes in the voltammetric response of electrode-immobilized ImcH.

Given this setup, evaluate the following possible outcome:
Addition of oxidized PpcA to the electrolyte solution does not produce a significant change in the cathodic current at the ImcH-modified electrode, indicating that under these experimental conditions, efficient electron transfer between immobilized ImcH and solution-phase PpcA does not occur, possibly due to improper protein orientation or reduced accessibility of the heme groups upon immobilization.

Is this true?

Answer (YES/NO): NO